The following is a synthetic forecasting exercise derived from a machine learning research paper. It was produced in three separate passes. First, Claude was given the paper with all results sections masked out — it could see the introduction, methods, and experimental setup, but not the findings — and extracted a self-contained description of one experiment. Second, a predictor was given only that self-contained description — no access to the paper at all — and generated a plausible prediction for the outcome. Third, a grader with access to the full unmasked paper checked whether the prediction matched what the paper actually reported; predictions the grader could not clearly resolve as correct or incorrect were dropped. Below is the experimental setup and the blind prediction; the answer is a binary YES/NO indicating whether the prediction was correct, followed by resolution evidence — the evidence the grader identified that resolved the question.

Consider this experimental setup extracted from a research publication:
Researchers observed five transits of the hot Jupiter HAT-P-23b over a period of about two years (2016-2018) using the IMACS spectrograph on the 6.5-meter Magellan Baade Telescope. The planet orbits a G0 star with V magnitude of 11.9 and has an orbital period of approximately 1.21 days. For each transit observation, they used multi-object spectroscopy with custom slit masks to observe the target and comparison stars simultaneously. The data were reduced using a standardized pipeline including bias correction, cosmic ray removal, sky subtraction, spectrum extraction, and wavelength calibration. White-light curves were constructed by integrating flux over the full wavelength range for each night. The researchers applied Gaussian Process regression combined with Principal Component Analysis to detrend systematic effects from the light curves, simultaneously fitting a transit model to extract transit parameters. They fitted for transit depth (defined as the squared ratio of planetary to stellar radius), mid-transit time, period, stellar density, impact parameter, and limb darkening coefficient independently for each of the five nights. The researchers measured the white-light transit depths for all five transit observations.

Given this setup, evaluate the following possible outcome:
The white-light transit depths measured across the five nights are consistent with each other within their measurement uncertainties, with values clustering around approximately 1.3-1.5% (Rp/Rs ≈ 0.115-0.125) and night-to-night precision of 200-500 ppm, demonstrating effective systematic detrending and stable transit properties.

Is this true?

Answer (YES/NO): NO